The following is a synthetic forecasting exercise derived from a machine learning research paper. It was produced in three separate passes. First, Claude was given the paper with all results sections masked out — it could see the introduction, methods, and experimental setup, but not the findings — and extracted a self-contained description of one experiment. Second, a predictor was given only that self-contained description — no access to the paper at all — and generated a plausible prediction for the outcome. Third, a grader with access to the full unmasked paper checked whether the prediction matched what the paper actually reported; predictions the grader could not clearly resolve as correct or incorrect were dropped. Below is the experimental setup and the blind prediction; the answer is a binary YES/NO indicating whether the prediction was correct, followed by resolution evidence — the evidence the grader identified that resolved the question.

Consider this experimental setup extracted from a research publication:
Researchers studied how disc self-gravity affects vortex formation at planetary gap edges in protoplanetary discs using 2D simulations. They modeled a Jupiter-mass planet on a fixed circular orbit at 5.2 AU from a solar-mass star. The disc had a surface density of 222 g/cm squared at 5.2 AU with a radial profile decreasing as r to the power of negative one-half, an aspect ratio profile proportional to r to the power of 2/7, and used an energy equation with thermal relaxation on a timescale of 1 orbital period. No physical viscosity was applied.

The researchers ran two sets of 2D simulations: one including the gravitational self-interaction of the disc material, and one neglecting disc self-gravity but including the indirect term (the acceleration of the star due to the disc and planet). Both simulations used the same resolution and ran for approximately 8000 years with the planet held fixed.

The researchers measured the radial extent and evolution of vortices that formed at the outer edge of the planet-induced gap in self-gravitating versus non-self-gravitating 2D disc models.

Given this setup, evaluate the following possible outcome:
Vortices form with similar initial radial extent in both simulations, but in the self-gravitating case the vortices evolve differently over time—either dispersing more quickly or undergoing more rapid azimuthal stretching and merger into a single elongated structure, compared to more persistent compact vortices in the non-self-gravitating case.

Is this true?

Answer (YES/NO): NO